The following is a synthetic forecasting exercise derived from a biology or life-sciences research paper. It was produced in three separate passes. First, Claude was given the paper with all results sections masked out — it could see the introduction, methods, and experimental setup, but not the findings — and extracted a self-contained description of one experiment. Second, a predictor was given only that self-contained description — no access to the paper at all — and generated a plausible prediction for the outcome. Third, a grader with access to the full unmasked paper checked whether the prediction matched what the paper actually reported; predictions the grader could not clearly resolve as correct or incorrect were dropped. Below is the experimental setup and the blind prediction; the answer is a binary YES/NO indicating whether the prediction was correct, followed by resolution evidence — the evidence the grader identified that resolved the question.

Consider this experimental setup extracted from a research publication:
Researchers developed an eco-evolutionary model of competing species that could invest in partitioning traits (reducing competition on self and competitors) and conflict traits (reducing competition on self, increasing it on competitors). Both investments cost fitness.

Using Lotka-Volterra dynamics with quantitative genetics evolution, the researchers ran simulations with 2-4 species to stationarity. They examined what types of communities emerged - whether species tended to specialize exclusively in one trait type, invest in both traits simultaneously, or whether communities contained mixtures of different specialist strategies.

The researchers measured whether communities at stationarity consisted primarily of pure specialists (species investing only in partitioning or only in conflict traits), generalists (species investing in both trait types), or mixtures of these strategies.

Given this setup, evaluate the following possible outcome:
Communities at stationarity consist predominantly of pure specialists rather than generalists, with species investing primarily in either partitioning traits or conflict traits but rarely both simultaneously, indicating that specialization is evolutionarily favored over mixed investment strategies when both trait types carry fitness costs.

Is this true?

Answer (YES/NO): NO